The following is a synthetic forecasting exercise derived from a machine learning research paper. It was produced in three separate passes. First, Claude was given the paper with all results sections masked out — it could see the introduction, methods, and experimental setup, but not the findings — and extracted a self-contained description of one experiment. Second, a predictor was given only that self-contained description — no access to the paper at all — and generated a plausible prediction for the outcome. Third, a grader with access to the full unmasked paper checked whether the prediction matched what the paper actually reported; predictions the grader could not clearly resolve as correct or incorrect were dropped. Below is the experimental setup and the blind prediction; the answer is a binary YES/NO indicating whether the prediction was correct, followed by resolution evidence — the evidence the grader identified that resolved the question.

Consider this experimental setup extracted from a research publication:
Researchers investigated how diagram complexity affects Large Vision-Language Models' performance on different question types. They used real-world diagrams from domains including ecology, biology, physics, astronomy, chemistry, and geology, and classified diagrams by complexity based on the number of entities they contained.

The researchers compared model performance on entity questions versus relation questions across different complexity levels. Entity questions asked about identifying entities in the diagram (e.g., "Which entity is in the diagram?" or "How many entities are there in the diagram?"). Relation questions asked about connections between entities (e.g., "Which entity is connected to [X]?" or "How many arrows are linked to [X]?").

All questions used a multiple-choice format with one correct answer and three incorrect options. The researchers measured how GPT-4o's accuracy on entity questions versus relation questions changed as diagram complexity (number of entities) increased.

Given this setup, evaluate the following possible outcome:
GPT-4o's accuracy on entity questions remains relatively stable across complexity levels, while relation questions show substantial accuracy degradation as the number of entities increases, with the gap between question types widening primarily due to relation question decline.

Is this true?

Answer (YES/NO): YES